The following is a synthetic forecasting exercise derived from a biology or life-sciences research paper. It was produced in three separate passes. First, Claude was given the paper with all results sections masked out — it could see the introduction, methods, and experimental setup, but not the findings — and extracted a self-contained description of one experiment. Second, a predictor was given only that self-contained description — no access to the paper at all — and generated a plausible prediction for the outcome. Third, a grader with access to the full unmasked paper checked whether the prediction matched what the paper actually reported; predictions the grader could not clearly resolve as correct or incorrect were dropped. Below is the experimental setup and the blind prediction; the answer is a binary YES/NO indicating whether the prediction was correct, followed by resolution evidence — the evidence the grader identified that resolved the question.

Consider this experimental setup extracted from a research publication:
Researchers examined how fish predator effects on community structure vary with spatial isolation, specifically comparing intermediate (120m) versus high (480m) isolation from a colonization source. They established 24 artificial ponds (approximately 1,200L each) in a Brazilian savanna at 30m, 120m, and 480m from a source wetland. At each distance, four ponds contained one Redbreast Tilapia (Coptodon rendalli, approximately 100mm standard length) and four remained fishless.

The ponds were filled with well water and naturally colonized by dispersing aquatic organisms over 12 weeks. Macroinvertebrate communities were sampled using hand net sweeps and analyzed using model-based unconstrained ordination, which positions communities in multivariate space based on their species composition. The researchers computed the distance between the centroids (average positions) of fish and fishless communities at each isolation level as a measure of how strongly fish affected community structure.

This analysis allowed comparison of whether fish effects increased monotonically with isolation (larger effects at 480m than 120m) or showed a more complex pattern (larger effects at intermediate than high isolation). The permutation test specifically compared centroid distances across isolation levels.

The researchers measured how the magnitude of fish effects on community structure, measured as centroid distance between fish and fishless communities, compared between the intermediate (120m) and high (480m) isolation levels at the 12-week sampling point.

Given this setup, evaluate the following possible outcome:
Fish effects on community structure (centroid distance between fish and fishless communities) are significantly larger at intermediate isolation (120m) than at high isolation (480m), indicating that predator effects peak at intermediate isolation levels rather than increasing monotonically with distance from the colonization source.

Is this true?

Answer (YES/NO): NO